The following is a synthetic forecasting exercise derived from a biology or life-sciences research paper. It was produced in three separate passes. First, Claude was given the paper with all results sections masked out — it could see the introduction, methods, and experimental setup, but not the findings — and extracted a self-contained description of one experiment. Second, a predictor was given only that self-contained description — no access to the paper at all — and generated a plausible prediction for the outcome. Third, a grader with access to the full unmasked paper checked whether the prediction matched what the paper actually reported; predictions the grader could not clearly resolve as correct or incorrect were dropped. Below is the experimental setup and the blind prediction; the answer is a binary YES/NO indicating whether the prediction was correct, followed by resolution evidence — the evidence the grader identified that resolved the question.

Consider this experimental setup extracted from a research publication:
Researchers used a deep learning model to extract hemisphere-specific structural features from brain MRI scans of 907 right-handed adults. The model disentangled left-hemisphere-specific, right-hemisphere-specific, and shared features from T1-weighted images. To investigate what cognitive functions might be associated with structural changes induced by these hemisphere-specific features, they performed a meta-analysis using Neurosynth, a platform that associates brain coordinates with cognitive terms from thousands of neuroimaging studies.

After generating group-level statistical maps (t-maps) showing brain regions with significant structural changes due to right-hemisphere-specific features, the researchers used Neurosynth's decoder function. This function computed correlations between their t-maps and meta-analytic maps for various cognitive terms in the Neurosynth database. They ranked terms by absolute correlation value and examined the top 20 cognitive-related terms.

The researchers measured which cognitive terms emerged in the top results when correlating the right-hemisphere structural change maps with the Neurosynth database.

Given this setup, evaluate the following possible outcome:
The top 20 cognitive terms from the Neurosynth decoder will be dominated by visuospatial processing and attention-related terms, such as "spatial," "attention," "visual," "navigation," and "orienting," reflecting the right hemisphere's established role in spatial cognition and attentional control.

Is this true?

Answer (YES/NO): NO